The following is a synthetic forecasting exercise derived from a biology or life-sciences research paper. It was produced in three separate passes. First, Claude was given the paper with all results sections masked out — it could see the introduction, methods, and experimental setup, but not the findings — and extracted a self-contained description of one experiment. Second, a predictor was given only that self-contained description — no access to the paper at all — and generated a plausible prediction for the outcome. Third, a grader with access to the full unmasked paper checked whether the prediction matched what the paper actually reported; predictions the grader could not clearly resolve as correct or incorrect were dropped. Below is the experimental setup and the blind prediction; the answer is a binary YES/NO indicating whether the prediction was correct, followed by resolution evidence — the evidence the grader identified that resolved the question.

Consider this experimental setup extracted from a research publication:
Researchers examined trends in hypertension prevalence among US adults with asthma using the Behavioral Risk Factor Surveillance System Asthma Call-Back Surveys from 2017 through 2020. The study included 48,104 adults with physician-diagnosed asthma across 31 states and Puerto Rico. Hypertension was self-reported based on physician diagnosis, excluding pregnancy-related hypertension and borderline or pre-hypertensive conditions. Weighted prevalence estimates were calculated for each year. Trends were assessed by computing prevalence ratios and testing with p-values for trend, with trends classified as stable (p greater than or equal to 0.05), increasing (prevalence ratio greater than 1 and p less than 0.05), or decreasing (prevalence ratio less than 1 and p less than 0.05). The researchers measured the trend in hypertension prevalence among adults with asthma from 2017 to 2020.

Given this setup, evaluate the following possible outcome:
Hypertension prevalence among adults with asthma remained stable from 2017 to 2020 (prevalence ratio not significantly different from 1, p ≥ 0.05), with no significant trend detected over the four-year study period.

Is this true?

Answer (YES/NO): YES